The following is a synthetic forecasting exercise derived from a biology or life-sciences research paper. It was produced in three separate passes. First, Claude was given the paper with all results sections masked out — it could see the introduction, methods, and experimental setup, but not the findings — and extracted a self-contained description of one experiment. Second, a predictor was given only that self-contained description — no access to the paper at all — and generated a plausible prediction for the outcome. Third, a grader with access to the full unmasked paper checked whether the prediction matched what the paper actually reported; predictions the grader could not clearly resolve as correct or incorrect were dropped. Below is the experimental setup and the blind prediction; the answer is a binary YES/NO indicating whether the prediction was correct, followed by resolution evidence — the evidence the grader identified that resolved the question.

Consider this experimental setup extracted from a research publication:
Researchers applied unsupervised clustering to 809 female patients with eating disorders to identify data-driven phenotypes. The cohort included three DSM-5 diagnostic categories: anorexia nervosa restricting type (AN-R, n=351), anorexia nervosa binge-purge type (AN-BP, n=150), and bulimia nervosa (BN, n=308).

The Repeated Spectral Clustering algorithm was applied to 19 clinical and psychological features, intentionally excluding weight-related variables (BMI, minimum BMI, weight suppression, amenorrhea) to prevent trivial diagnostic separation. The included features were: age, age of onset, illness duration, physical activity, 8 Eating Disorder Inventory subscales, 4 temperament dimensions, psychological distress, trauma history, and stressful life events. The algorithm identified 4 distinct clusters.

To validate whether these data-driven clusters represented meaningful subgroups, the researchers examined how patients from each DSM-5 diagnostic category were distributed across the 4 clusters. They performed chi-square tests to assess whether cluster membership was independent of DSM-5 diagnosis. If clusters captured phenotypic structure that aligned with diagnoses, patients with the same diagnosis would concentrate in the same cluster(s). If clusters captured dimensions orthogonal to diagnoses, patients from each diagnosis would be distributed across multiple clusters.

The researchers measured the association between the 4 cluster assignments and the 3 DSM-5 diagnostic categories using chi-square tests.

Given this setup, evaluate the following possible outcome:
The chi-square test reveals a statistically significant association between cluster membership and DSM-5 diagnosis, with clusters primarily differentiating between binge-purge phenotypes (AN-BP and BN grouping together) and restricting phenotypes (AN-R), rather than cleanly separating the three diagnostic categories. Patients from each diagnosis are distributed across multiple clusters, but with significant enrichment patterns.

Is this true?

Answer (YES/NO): NO